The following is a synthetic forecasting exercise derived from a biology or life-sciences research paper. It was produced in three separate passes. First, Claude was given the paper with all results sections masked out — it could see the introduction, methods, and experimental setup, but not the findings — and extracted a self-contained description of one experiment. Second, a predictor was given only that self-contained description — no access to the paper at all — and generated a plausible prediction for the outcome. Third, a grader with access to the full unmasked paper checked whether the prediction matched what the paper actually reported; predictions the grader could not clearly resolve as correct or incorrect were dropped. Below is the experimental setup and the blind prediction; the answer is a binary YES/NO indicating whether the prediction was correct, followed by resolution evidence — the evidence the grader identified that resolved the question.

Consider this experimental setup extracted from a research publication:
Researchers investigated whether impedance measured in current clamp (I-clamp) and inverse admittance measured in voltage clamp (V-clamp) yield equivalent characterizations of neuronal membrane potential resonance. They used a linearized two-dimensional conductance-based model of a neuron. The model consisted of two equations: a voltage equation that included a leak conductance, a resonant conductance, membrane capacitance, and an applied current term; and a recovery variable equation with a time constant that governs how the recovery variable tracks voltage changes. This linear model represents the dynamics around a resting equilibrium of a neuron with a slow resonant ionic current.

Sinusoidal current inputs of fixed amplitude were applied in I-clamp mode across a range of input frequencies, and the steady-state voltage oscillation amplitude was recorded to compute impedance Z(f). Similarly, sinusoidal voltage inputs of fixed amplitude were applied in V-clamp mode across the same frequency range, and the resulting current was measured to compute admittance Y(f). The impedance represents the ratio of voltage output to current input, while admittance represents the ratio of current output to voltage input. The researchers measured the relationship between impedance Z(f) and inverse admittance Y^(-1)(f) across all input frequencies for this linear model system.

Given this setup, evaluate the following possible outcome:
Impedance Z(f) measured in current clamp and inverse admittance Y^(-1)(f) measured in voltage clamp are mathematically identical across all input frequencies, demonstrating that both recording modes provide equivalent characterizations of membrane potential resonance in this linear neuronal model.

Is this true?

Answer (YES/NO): YES